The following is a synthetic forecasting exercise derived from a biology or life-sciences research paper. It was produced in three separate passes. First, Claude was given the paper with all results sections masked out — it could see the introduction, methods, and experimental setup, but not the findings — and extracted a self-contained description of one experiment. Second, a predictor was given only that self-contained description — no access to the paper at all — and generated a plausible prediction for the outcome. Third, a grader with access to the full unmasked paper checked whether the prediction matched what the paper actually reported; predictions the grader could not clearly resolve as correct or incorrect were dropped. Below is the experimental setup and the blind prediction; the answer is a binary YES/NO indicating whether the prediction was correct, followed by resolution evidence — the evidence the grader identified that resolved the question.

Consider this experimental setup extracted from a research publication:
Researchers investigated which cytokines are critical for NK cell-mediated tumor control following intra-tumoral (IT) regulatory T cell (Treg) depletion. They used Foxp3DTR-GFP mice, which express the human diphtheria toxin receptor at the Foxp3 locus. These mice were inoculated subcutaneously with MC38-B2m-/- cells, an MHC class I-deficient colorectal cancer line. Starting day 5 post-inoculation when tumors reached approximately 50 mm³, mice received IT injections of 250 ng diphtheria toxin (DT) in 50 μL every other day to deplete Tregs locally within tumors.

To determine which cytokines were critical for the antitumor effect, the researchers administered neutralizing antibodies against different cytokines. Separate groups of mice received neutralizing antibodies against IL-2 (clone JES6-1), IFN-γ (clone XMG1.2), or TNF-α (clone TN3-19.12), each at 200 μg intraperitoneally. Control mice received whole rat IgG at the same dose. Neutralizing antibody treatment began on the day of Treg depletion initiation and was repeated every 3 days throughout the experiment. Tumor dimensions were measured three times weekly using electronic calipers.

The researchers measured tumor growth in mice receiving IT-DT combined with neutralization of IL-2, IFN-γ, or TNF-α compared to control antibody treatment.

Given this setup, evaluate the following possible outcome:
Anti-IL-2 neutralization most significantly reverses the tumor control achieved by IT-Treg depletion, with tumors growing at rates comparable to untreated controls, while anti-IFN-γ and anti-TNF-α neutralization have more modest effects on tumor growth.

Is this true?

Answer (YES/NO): NO